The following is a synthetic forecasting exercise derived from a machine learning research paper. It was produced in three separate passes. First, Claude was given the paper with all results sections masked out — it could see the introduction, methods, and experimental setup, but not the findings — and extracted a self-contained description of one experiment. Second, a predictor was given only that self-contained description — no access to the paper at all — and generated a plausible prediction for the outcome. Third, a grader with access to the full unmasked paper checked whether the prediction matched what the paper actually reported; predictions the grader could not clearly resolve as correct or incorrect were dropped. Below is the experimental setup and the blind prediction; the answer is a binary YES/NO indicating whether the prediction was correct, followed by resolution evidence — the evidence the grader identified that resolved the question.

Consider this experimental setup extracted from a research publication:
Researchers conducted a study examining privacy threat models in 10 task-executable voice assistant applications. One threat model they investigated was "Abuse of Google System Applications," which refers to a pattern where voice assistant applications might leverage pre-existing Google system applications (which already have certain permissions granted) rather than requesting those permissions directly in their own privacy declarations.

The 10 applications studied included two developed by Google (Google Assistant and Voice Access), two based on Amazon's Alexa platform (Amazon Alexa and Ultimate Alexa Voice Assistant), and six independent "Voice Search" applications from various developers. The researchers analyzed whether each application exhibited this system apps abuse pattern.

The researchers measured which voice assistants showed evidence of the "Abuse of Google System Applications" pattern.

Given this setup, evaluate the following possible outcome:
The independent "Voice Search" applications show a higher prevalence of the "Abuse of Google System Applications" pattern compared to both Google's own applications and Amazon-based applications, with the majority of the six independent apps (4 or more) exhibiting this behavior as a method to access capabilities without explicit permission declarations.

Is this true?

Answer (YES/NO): YES